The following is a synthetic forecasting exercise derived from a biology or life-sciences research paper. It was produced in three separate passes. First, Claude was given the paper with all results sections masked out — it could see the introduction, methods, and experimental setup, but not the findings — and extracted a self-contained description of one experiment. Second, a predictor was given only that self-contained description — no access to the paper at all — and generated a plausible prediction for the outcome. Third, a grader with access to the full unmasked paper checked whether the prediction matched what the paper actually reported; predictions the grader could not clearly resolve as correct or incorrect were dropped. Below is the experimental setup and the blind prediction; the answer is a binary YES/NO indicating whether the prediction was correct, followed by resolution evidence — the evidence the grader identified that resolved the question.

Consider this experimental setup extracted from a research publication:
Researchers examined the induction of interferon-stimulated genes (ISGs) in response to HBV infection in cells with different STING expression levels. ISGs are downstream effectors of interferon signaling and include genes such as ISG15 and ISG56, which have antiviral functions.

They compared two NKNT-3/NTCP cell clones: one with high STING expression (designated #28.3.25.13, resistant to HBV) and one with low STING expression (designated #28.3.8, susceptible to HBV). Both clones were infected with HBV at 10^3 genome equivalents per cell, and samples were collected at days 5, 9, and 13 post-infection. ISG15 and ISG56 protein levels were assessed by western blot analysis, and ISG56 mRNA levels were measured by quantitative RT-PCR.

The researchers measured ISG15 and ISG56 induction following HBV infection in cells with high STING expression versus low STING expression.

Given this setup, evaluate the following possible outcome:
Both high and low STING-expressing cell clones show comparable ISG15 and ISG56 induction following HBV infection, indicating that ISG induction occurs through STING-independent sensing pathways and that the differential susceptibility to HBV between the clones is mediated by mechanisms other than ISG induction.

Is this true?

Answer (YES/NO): NO